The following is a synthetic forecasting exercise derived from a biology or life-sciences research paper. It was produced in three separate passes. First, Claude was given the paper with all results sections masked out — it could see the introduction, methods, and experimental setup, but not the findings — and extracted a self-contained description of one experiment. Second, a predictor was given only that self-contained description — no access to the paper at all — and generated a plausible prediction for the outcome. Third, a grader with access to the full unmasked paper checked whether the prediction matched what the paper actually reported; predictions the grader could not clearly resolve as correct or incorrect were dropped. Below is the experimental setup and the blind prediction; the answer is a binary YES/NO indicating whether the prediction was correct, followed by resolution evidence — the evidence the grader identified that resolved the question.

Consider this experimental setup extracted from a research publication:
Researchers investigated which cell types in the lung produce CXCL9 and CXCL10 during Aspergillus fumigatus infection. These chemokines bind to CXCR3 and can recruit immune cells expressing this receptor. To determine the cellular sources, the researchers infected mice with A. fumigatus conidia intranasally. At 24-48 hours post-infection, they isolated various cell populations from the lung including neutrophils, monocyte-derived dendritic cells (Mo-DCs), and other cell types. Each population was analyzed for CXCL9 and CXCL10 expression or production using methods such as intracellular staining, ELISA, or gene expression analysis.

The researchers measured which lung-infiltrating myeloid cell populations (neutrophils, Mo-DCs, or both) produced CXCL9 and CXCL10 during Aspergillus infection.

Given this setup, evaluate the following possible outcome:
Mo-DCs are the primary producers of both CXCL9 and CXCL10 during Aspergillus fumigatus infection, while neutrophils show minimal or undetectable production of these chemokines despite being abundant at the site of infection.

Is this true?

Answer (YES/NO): NO